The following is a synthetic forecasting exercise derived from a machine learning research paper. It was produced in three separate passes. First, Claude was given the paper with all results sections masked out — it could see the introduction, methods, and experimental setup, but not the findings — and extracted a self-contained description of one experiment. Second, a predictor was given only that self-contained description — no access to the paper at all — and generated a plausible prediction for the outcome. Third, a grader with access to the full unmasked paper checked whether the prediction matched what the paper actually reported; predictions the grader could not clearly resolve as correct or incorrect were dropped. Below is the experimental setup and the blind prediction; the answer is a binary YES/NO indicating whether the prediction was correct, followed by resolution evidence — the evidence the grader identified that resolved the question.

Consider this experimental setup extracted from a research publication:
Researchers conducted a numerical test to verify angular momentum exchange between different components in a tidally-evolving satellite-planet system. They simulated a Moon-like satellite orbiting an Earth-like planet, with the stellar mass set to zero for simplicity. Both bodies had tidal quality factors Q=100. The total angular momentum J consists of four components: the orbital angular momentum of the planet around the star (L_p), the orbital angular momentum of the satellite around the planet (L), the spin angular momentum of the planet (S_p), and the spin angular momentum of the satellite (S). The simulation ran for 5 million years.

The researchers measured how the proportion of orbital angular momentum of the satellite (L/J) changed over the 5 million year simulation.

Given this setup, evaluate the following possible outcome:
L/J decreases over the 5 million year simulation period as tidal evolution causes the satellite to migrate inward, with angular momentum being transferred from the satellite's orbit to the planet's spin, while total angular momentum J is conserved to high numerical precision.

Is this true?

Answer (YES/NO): NO